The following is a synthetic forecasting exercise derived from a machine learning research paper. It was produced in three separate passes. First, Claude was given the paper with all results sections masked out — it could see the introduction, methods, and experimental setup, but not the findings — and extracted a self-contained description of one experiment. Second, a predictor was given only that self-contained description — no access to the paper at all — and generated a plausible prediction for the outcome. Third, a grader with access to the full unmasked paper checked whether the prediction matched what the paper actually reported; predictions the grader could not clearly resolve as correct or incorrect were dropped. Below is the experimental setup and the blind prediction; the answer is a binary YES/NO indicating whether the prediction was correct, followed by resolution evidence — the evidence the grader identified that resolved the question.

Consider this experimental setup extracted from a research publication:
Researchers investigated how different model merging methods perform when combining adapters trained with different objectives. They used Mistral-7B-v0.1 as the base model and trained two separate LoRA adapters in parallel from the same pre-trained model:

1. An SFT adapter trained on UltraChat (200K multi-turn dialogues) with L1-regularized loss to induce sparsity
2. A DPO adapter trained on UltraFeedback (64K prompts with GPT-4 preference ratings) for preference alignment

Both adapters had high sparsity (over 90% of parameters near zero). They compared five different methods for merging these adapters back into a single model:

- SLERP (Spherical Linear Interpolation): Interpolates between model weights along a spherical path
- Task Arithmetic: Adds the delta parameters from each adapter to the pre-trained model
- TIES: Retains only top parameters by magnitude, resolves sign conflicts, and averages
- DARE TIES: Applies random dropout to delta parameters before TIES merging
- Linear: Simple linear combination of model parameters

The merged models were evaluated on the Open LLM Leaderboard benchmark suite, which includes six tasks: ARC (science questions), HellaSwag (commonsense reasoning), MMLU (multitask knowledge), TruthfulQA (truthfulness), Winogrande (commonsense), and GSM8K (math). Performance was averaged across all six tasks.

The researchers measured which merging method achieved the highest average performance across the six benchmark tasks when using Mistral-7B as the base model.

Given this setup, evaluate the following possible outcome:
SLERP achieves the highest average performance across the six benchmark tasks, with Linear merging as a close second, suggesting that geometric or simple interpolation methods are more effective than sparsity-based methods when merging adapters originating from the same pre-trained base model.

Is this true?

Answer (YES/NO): NO